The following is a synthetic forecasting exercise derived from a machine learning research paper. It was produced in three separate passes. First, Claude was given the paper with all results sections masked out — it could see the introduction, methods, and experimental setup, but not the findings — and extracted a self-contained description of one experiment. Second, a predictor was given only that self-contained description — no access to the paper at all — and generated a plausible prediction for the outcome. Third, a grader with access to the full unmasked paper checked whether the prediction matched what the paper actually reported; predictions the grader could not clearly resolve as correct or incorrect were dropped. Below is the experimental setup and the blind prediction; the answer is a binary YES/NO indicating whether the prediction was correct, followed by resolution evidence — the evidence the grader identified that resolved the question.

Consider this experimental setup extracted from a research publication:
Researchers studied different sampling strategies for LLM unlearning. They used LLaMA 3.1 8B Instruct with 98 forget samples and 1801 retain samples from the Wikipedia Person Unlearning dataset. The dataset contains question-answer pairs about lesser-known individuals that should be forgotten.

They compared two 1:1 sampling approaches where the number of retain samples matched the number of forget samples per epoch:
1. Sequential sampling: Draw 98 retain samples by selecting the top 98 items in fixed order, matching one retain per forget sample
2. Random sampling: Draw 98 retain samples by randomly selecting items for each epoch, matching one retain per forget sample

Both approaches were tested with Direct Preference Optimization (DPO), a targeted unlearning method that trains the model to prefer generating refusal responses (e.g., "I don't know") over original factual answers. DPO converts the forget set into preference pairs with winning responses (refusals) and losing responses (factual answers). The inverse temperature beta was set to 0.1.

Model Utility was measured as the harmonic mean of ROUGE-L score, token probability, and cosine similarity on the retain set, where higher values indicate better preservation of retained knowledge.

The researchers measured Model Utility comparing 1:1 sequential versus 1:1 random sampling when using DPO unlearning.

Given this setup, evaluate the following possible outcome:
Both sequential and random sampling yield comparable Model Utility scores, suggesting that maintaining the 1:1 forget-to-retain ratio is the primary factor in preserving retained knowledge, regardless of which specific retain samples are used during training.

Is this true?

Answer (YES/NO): NO